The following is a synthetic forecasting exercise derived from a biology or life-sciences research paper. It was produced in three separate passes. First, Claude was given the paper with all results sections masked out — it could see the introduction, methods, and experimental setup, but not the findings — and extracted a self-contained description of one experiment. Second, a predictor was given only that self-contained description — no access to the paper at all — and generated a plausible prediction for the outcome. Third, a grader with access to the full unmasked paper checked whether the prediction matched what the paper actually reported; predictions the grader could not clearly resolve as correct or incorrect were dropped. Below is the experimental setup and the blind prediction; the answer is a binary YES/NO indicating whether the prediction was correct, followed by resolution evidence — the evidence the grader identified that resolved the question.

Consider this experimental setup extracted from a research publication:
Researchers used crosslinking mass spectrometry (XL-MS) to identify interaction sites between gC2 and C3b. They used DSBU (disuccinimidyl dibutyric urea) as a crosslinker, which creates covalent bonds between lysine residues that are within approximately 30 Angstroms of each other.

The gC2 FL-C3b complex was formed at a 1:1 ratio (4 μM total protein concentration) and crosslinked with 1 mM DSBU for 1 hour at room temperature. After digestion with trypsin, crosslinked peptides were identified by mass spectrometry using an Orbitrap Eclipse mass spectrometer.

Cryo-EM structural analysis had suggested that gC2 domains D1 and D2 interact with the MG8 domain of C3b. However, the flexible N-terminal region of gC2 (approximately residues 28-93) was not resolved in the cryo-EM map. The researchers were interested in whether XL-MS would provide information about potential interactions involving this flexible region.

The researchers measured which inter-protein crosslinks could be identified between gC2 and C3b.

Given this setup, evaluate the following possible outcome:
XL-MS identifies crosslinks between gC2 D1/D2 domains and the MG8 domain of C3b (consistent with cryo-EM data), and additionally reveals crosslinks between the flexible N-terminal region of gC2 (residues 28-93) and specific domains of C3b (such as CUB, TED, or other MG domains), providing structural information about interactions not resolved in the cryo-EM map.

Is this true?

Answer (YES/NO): YES